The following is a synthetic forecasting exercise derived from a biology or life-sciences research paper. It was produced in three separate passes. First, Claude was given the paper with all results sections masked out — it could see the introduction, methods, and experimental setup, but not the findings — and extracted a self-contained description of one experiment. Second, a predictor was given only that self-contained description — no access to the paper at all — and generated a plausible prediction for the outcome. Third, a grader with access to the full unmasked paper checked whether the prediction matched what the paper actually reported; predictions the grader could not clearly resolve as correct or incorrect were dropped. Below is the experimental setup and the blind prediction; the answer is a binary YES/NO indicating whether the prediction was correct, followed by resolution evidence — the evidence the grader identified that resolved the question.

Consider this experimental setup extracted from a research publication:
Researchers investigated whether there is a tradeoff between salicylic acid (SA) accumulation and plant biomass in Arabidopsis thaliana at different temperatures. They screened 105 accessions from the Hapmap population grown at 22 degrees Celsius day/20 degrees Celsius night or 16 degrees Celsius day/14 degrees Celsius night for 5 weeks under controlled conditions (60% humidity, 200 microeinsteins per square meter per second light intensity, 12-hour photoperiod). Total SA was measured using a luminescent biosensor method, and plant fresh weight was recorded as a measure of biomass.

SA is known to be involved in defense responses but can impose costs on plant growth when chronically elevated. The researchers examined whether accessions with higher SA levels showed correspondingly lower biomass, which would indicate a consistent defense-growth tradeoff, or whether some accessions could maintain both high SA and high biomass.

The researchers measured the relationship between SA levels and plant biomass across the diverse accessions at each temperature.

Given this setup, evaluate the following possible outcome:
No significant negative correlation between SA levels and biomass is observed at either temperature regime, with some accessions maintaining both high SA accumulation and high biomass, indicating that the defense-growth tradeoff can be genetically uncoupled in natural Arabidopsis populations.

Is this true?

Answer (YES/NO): NO